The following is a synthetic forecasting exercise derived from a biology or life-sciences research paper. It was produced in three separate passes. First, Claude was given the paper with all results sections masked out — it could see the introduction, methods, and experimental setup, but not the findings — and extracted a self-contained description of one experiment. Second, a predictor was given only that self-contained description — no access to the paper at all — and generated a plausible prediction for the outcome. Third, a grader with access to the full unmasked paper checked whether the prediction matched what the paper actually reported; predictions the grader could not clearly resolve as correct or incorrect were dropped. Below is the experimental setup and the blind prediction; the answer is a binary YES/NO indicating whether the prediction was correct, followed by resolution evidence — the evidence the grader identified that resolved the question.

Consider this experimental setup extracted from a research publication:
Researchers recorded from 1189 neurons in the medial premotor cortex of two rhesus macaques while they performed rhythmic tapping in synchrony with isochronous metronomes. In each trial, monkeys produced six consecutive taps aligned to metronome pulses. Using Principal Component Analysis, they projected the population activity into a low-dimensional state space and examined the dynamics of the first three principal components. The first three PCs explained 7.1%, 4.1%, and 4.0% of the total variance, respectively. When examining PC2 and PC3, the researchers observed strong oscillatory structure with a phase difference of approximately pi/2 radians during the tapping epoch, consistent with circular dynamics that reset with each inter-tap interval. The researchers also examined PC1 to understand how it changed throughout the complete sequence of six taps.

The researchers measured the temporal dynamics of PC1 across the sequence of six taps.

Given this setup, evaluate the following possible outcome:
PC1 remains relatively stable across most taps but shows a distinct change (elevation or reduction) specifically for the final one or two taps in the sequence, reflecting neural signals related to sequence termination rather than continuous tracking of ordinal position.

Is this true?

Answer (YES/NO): NO